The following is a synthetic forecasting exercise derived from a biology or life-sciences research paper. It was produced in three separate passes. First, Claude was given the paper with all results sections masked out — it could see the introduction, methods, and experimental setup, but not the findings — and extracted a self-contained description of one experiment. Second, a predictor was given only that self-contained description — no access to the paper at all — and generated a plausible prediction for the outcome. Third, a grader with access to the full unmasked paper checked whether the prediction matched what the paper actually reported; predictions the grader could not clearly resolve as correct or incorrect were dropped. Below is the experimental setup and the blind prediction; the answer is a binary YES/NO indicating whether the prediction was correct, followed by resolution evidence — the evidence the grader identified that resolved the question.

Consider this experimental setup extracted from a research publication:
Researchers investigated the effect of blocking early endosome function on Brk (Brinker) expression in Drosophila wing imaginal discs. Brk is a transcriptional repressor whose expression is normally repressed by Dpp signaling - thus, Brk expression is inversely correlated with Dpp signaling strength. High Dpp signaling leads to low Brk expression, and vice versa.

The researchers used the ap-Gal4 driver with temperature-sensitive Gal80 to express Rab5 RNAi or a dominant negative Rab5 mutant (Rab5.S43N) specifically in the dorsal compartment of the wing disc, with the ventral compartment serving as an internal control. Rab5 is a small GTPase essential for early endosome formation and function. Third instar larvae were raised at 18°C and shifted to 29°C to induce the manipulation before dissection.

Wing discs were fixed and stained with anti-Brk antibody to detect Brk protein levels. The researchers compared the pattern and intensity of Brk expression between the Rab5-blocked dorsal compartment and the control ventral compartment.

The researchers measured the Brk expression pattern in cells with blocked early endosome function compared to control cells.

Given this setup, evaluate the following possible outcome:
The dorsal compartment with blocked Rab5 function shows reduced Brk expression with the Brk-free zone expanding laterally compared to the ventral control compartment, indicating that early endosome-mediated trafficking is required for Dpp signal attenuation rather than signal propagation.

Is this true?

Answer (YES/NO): YES